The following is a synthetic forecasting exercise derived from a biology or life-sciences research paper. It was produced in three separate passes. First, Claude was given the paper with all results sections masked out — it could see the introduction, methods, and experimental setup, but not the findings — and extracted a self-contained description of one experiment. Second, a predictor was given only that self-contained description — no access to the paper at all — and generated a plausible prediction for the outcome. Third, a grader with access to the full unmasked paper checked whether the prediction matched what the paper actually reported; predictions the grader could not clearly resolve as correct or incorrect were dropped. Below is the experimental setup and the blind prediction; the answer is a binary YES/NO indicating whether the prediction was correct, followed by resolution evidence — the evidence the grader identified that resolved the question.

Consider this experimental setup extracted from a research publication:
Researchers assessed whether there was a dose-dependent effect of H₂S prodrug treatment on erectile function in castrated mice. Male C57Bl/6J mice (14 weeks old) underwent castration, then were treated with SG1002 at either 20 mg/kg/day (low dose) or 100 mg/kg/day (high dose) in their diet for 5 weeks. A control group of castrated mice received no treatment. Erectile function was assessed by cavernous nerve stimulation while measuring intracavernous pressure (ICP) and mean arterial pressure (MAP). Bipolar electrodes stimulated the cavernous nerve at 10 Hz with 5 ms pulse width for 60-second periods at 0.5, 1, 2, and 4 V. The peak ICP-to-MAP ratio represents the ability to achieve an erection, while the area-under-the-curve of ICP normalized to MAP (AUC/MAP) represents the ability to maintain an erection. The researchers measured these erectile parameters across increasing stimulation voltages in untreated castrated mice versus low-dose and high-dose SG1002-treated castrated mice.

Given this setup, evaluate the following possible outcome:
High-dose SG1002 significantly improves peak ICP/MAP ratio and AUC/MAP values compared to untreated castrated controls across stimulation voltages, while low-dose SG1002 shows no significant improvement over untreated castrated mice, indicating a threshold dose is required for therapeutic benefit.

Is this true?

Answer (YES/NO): NO